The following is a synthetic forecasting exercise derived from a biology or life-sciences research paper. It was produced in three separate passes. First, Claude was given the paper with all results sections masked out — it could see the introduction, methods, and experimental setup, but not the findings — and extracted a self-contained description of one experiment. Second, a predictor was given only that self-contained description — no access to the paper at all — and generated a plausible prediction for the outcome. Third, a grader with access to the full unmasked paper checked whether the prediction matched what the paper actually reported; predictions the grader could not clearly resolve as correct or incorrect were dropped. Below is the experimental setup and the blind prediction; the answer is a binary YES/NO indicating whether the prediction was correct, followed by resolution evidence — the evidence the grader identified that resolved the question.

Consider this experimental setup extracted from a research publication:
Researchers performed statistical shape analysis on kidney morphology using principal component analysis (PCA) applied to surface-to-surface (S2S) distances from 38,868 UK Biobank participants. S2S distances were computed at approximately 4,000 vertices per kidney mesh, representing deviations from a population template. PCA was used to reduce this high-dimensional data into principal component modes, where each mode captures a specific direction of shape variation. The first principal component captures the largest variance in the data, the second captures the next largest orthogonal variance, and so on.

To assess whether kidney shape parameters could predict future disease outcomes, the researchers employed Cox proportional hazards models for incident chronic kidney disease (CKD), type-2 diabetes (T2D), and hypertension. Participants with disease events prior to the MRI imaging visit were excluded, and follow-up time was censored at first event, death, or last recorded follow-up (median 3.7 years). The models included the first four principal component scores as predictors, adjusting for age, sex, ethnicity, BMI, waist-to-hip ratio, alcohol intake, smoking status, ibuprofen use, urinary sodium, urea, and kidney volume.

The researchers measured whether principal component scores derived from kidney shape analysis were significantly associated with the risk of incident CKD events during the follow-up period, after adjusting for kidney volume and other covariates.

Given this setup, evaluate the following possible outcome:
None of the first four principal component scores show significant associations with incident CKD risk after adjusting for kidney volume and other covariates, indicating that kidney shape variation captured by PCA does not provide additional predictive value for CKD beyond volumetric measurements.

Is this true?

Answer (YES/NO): NO